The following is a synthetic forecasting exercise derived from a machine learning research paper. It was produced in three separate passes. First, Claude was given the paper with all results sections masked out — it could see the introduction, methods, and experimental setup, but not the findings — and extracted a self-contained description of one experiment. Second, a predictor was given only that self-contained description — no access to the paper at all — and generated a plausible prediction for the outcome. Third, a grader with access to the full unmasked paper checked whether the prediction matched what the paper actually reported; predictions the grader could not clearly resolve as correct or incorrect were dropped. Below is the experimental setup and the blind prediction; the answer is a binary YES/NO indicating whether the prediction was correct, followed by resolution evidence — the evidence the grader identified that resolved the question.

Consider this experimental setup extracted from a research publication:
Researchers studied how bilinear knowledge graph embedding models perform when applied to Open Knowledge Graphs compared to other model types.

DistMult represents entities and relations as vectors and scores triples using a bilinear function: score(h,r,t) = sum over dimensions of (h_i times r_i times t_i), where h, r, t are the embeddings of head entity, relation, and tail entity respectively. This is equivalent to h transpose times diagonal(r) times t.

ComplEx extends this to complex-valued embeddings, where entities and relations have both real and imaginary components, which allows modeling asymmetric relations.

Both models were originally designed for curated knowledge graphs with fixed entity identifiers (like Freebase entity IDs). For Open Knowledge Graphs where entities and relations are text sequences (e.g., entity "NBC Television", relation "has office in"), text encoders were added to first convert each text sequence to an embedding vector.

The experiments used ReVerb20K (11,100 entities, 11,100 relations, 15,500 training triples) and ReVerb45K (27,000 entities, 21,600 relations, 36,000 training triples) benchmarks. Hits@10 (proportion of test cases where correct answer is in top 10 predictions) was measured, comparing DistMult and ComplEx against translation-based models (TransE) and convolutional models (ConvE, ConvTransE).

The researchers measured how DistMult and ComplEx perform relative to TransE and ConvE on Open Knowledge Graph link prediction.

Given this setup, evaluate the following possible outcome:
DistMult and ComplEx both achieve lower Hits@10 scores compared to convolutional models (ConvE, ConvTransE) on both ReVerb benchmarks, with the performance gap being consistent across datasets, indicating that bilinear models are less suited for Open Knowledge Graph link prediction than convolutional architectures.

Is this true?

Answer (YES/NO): YES